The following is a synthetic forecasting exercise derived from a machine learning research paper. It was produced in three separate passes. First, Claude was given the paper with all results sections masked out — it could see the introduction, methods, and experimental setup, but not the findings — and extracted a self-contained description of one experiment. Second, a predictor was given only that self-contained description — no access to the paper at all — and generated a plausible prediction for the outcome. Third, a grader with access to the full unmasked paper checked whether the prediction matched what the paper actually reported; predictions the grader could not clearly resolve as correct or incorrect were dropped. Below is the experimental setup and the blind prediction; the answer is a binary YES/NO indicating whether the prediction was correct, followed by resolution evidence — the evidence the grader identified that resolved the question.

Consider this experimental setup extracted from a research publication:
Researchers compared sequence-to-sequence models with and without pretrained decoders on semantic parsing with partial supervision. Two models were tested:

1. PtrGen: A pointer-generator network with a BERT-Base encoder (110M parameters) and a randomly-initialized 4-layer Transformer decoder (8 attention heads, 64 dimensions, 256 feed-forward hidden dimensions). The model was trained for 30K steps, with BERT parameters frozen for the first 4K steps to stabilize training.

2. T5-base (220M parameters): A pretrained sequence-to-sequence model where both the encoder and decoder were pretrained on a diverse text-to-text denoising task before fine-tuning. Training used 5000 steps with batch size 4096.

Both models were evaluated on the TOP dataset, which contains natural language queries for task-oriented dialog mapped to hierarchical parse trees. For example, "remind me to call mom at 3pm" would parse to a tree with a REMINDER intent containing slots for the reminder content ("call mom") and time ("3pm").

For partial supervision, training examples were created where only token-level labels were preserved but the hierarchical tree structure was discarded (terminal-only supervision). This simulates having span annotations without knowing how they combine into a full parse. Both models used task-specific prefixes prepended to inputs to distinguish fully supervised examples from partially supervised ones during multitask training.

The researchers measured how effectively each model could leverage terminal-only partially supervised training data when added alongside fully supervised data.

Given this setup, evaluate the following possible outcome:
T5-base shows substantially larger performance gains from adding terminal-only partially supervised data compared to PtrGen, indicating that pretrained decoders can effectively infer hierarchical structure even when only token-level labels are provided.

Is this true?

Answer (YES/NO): YES